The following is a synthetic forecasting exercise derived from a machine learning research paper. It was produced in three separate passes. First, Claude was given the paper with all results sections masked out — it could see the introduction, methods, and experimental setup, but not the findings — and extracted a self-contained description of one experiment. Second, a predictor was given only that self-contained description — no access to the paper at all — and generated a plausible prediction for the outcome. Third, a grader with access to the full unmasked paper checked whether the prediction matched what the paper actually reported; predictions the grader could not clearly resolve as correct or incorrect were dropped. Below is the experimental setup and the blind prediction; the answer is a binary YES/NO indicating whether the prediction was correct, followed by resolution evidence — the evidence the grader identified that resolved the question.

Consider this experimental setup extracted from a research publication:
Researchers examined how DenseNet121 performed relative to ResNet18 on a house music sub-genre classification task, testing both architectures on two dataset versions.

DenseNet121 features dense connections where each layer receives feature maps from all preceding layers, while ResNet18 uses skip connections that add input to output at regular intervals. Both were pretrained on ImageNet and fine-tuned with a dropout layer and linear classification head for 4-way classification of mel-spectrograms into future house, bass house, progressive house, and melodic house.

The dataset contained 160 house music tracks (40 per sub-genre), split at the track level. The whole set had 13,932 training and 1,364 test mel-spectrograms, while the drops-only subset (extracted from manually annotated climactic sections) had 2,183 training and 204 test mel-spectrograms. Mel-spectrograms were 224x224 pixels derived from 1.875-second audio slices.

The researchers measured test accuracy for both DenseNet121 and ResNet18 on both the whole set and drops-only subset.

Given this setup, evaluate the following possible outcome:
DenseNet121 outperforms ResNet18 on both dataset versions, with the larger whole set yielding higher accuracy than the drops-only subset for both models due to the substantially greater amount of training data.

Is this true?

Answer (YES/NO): NO